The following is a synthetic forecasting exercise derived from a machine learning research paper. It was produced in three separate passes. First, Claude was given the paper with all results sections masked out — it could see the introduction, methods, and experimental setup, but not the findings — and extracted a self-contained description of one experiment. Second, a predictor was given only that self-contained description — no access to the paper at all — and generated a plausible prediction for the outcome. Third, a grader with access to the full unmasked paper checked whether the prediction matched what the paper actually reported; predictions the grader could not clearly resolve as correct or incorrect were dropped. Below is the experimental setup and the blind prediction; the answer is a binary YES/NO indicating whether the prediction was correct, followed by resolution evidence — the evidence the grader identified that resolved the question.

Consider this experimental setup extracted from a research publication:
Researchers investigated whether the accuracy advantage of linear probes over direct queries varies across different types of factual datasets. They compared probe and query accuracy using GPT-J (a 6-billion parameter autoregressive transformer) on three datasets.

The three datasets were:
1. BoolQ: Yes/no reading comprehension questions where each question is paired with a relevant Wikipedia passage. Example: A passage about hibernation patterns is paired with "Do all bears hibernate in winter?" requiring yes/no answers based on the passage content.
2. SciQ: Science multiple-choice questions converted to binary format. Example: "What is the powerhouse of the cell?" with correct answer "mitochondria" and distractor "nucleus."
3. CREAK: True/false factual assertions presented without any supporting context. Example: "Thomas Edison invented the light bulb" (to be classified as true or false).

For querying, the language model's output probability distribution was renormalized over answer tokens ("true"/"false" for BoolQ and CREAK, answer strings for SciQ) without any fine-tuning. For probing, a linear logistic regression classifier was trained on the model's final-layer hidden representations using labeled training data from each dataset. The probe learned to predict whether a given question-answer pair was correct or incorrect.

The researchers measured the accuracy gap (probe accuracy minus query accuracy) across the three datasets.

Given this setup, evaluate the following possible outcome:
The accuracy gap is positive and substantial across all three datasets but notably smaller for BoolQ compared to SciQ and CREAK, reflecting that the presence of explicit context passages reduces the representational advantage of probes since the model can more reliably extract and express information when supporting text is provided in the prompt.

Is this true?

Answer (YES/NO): NO